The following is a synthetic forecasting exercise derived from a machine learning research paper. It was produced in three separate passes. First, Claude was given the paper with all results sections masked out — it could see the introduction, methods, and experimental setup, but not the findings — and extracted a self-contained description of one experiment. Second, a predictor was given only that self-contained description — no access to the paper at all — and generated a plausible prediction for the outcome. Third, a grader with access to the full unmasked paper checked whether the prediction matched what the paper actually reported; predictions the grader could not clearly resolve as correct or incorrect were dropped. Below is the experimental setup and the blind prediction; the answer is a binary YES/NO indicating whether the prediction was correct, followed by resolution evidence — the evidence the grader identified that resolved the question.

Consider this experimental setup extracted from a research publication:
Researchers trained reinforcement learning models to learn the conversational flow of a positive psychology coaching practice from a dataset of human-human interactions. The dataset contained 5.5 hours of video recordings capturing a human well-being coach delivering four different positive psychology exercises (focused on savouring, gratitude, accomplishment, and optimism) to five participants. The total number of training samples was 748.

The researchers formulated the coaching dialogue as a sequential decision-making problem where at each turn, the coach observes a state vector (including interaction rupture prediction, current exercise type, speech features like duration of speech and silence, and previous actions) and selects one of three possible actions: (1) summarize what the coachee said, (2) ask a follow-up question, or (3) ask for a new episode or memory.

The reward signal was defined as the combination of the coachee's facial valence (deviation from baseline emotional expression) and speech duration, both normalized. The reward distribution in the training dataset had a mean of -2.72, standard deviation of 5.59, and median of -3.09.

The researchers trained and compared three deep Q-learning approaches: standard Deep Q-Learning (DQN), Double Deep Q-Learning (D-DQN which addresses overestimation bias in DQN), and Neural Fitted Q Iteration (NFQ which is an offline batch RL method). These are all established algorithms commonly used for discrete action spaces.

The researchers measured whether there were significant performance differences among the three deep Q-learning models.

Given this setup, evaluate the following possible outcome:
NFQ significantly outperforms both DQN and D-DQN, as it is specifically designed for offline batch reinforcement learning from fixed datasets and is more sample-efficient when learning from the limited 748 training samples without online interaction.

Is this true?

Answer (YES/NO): NO